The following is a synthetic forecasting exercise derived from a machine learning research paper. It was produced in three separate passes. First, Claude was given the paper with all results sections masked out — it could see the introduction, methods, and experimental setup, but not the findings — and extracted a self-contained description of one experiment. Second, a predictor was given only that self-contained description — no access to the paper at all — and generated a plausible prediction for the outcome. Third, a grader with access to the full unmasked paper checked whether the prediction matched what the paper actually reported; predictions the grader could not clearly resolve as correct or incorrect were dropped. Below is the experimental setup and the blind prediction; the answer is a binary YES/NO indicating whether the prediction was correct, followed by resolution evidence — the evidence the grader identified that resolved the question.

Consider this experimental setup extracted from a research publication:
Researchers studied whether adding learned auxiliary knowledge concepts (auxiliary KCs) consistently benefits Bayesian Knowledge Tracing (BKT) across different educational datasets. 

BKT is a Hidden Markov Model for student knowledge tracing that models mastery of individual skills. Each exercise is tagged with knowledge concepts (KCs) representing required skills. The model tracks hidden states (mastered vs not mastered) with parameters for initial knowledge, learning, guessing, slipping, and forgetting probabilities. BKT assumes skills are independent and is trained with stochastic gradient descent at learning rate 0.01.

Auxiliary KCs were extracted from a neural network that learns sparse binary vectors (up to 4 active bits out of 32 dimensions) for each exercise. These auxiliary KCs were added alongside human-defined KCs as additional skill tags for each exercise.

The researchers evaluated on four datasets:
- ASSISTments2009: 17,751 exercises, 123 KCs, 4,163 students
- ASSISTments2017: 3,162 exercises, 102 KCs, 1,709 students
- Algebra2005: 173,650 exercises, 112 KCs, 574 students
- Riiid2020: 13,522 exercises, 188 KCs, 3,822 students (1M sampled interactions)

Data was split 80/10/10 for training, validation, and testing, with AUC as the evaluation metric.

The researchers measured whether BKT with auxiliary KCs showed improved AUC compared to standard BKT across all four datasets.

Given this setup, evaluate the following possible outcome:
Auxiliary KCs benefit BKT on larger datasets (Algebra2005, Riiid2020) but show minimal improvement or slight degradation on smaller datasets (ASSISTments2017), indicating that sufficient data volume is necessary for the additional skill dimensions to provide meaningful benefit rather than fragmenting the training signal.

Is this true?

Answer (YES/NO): NO